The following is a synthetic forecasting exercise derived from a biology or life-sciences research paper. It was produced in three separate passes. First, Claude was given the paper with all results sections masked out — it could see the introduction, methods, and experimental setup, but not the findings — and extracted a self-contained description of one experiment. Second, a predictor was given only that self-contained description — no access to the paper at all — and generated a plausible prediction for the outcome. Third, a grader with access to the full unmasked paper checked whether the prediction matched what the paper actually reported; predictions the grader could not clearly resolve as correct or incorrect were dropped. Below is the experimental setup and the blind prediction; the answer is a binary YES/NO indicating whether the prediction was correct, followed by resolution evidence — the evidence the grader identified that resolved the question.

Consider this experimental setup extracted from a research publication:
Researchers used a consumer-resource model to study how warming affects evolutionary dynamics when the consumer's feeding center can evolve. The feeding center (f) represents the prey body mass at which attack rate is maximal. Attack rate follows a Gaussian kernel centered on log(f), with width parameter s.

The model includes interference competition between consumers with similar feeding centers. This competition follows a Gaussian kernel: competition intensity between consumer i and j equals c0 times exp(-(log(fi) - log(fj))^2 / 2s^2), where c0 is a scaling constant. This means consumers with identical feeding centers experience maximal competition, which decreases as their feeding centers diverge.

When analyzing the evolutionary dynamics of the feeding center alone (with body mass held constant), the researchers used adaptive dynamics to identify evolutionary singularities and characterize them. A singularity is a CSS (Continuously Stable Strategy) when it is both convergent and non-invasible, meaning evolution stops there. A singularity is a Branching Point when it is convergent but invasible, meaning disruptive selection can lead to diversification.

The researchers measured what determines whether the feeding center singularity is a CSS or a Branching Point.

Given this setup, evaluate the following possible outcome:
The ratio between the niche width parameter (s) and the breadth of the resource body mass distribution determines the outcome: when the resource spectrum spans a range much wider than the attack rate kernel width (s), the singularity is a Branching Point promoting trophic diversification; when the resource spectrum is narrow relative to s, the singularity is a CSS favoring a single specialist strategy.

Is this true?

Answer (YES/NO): NO